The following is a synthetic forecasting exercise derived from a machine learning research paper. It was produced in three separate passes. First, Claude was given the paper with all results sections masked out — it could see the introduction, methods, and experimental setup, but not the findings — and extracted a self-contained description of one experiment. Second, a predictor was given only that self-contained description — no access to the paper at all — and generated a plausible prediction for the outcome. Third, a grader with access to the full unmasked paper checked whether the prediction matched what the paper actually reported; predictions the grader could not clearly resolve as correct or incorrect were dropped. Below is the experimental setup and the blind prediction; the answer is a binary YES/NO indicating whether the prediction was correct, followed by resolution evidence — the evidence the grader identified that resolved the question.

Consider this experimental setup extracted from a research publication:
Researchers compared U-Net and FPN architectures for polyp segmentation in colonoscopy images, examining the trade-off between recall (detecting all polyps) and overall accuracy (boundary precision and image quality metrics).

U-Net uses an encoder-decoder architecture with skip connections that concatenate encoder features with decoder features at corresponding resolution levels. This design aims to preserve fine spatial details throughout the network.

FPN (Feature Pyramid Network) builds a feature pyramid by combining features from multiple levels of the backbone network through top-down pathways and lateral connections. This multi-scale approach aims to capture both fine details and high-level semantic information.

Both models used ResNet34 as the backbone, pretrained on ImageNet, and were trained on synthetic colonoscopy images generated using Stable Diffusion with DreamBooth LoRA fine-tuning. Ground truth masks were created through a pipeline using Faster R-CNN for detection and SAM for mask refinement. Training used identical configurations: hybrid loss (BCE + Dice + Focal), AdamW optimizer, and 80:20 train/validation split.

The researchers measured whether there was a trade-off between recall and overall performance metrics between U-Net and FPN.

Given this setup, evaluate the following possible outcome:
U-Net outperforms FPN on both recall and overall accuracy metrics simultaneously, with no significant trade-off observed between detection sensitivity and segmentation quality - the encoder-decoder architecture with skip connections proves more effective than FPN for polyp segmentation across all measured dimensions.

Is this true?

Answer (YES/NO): NO